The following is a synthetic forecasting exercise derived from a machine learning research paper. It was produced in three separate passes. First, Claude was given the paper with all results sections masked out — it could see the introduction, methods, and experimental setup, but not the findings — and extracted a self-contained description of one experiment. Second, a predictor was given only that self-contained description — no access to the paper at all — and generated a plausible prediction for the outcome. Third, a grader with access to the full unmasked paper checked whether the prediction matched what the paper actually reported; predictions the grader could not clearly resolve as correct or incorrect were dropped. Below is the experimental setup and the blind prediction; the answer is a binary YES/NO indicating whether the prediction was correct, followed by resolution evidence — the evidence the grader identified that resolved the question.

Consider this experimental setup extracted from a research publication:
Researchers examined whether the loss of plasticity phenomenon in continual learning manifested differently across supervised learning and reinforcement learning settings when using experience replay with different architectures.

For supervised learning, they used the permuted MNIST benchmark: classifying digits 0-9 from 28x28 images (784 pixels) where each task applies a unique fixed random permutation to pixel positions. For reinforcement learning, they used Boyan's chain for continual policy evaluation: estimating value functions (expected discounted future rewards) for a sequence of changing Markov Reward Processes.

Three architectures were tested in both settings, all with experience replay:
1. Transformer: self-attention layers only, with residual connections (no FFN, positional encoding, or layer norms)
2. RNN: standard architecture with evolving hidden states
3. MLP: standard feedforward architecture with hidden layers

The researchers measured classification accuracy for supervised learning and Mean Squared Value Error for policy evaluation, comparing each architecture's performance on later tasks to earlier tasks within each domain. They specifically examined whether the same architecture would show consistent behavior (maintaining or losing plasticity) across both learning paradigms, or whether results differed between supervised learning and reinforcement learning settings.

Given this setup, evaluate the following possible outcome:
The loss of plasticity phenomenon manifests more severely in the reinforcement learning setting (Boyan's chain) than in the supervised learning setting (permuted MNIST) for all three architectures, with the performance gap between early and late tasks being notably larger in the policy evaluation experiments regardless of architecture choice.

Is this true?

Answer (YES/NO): NO